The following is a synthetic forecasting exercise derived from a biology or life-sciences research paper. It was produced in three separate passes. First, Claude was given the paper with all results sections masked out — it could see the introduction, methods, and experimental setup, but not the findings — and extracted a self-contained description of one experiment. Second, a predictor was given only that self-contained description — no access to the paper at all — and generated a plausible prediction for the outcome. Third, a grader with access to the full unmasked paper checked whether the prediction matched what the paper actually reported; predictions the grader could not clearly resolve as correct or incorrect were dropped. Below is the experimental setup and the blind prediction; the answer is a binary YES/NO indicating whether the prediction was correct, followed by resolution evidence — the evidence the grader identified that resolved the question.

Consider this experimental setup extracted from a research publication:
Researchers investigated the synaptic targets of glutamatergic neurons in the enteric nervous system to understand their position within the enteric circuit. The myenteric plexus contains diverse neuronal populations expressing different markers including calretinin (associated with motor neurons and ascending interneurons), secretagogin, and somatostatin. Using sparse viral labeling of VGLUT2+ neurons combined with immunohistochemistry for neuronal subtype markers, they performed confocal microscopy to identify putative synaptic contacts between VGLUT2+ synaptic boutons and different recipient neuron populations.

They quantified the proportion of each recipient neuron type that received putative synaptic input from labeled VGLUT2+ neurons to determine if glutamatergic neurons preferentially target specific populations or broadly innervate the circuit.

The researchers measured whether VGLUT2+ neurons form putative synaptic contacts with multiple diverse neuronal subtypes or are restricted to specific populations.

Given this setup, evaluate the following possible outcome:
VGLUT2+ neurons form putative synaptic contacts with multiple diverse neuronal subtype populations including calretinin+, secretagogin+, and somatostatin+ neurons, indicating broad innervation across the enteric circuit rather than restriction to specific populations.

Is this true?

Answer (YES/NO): YES